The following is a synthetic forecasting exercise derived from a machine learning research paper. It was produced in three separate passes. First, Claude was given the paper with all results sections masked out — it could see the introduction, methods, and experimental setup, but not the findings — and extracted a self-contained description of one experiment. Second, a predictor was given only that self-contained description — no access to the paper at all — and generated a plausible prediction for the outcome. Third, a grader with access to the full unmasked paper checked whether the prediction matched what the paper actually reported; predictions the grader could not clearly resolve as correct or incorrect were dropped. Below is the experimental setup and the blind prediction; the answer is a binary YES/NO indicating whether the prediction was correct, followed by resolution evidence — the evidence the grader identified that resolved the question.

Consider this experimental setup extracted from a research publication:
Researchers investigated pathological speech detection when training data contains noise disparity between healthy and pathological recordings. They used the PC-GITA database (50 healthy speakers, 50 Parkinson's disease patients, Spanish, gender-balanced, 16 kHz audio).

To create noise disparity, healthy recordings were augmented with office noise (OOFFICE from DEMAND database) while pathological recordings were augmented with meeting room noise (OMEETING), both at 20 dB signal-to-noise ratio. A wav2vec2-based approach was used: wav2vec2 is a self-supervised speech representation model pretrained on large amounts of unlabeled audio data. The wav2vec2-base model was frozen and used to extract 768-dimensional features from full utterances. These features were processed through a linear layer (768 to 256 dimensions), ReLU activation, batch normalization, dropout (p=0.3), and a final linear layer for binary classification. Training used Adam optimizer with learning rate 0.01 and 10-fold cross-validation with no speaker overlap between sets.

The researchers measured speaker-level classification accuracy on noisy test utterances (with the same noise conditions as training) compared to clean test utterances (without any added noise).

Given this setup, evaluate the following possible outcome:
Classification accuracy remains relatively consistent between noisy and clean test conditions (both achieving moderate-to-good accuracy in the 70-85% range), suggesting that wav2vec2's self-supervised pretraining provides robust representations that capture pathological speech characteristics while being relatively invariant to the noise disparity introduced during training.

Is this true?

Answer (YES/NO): NO